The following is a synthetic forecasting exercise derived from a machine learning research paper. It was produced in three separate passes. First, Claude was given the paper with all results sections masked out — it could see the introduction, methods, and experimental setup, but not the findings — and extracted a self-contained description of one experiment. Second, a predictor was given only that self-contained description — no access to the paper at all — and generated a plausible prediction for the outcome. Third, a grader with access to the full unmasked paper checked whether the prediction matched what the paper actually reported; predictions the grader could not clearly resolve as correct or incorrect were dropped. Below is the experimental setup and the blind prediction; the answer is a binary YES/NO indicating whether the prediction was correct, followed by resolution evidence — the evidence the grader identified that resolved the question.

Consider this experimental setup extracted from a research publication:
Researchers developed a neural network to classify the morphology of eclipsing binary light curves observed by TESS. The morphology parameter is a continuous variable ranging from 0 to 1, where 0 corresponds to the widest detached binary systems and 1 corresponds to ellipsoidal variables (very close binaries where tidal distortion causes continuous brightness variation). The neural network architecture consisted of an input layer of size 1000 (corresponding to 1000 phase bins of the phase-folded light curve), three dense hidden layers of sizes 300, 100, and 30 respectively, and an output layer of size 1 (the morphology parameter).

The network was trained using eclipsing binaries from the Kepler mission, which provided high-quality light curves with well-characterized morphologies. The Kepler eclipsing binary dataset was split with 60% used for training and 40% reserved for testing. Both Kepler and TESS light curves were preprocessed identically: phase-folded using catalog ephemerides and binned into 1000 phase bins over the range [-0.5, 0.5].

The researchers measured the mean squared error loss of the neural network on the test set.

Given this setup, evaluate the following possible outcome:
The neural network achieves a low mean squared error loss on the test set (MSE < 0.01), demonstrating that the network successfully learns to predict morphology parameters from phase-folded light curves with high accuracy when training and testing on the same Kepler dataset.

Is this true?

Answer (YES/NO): YES